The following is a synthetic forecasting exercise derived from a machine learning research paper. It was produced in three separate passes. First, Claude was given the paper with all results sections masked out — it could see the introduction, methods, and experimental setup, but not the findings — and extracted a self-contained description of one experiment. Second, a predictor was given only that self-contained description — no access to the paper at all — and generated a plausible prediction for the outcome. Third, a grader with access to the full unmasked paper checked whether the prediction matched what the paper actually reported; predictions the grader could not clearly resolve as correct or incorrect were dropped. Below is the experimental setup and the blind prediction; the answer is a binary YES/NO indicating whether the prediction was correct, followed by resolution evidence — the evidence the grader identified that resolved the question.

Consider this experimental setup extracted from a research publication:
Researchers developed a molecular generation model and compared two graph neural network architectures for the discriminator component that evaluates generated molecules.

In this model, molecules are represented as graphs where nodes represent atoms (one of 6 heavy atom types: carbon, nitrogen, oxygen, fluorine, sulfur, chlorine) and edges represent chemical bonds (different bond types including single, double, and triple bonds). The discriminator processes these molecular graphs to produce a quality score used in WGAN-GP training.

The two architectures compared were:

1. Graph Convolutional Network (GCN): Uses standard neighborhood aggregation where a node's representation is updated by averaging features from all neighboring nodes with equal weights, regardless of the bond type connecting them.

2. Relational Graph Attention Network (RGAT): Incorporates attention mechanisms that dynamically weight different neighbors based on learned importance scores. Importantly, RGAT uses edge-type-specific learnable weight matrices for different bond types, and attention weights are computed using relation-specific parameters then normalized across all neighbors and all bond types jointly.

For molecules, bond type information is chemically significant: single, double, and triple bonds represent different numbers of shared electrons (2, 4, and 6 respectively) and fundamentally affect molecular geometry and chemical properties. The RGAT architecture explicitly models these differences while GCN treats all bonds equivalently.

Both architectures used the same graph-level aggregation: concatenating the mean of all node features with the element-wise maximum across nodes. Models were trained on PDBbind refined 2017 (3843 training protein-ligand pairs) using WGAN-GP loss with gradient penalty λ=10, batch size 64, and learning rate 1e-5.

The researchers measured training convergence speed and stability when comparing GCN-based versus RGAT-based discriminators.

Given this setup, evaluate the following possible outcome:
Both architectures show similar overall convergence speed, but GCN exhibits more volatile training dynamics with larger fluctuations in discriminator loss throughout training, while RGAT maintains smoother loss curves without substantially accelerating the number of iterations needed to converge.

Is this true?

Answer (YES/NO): NO